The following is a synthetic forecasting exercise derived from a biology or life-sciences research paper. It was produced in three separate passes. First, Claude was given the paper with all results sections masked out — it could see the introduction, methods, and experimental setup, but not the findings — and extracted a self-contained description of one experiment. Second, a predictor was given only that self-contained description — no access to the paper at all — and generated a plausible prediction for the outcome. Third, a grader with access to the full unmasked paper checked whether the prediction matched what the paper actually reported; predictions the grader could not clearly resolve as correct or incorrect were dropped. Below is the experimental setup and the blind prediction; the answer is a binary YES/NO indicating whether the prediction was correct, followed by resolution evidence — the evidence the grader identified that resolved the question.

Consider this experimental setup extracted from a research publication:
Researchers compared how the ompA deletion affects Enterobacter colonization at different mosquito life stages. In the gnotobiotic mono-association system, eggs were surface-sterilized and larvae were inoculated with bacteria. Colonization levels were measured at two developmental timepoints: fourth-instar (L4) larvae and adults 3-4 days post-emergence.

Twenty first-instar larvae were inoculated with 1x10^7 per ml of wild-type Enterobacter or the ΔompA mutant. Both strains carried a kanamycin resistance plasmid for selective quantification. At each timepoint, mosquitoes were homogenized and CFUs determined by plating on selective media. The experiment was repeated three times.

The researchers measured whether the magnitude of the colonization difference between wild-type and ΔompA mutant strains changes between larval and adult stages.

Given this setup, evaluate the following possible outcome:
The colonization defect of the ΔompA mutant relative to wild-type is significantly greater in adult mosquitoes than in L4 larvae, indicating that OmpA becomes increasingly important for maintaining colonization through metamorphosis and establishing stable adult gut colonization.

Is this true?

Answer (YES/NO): YES